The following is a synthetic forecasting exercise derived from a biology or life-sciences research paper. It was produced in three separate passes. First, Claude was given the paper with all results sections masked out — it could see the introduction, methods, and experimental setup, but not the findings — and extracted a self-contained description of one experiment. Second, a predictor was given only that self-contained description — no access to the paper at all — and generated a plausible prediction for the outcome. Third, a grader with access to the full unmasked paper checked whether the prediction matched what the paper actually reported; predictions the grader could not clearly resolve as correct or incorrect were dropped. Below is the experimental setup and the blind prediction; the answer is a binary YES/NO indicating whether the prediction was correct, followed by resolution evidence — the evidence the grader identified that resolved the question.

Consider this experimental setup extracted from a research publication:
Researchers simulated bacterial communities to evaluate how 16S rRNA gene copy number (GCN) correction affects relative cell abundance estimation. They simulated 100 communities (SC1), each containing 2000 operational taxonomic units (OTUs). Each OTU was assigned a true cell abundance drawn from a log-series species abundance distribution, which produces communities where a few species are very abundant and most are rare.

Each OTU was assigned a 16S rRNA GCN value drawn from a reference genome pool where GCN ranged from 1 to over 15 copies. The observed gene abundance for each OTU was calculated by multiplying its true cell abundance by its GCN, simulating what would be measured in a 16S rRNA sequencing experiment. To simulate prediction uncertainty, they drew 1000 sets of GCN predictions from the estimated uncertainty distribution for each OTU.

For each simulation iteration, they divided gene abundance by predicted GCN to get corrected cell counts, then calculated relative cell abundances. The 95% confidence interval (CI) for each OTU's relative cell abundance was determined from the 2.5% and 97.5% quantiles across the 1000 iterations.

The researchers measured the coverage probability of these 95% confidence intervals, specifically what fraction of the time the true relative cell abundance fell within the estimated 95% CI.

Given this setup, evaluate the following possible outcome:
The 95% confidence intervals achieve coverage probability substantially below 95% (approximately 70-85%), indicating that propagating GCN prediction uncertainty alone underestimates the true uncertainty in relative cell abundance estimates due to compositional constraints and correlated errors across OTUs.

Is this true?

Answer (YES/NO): NO